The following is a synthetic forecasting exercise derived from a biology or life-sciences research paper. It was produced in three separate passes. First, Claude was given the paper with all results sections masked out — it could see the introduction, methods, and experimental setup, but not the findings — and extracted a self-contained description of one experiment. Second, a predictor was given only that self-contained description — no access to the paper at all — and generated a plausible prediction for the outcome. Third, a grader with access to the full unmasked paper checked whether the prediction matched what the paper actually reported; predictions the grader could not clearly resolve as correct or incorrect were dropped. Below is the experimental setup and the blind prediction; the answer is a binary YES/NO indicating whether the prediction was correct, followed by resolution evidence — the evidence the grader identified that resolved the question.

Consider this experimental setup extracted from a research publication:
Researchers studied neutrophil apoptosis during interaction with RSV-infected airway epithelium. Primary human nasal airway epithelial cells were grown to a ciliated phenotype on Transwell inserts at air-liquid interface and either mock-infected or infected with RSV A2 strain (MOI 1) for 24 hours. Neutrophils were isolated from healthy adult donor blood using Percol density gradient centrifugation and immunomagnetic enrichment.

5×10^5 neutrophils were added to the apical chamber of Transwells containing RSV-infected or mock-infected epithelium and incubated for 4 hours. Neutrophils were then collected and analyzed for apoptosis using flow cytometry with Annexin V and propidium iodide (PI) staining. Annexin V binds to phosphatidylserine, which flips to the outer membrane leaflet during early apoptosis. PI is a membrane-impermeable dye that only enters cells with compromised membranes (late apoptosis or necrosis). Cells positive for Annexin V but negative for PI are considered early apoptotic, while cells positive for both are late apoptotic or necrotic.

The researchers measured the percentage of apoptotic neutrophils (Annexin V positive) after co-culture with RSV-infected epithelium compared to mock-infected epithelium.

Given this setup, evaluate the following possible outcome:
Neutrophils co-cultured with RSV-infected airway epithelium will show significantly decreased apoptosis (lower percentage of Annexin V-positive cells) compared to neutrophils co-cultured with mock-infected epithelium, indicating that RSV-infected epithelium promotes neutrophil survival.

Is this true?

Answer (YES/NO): NO